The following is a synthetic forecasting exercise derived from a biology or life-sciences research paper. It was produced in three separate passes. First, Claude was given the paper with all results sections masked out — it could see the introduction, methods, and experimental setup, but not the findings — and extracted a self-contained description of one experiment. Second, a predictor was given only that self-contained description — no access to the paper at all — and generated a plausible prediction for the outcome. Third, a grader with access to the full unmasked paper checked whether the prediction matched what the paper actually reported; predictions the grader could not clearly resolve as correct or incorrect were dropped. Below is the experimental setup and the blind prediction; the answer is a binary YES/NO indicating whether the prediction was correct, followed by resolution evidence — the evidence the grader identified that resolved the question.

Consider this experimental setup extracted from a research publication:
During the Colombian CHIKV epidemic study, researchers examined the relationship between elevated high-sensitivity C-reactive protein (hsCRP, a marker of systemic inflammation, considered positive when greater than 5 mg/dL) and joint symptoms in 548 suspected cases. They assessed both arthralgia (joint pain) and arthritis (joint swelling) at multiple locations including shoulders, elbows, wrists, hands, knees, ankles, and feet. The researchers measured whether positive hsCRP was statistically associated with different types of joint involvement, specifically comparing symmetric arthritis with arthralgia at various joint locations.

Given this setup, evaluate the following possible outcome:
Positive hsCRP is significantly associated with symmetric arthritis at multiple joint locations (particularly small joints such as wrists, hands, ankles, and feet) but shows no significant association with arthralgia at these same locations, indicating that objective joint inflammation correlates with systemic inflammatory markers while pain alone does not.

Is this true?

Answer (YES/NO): NO